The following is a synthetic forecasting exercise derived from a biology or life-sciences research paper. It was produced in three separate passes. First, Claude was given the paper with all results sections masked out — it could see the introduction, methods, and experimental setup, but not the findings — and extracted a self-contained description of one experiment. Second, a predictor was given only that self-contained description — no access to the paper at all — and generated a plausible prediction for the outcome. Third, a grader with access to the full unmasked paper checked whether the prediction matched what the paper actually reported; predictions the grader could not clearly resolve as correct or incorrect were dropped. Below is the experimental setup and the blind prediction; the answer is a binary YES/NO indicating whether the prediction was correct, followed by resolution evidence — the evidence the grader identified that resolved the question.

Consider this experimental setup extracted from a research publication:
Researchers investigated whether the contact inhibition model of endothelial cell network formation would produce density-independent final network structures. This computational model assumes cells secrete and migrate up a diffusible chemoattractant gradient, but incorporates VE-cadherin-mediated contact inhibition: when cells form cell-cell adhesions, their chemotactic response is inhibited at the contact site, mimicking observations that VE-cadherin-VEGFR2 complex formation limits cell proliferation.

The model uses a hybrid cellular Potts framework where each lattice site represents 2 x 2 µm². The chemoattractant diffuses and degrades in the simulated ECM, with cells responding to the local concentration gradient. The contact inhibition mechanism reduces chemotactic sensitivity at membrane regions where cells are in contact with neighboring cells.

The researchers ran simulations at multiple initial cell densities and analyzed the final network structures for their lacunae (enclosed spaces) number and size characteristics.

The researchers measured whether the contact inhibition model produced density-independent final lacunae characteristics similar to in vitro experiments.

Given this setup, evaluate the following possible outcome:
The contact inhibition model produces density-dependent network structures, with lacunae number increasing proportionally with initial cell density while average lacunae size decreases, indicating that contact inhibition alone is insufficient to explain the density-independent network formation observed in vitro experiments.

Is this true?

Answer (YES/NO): NO